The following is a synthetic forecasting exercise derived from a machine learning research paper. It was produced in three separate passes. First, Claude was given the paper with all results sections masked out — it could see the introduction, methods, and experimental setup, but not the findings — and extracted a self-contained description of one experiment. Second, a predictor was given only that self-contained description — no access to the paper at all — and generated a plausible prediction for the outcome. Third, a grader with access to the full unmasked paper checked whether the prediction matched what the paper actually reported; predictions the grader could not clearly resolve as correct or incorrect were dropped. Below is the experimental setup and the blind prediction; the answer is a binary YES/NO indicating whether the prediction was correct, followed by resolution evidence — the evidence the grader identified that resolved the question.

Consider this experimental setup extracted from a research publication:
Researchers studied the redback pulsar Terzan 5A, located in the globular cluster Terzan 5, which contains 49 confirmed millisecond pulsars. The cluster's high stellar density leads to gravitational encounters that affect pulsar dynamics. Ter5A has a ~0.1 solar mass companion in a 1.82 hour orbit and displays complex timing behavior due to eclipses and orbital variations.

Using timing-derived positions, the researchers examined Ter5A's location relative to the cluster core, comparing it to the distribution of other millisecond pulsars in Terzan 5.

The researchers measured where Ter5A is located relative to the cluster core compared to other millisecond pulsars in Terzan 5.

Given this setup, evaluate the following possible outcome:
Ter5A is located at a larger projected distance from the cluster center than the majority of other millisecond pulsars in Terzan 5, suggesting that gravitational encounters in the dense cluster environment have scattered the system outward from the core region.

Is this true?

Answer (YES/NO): YES